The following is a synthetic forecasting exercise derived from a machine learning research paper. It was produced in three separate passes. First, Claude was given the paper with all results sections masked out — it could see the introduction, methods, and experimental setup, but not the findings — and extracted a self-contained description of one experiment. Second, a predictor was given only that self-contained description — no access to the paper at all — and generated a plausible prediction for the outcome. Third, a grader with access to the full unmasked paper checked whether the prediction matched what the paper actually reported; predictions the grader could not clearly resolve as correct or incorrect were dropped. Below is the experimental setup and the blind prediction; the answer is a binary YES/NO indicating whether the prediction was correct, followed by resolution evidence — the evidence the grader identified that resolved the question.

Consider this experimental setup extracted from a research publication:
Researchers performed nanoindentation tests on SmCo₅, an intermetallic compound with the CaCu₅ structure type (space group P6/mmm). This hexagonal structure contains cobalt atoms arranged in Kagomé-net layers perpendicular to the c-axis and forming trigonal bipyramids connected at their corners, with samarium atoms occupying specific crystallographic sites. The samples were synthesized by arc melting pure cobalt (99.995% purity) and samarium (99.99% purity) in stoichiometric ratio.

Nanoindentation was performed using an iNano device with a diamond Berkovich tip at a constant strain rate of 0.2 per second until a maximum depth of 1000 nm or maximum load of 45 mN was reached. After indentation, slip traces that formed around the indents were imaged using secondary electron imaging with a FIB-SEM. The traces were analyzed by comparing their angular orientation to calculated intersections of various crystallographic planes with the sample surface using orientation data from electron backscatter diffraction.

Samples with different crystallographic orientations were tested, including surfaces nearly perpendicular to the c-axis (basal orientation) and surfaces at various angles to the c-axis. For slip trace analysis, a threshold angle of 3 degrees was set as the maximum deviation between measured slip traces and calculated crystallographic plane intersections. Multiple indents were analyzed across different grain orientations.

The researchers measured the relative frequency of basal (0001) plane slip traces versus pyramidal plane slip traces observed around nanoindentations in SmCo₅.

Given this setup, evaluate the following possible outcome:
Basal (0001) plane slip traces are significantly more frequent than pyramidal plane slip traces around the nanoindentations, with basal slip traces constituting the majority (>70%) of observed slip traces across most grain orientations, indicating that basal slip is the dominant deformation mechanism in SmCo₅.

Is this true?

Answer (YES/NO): NO